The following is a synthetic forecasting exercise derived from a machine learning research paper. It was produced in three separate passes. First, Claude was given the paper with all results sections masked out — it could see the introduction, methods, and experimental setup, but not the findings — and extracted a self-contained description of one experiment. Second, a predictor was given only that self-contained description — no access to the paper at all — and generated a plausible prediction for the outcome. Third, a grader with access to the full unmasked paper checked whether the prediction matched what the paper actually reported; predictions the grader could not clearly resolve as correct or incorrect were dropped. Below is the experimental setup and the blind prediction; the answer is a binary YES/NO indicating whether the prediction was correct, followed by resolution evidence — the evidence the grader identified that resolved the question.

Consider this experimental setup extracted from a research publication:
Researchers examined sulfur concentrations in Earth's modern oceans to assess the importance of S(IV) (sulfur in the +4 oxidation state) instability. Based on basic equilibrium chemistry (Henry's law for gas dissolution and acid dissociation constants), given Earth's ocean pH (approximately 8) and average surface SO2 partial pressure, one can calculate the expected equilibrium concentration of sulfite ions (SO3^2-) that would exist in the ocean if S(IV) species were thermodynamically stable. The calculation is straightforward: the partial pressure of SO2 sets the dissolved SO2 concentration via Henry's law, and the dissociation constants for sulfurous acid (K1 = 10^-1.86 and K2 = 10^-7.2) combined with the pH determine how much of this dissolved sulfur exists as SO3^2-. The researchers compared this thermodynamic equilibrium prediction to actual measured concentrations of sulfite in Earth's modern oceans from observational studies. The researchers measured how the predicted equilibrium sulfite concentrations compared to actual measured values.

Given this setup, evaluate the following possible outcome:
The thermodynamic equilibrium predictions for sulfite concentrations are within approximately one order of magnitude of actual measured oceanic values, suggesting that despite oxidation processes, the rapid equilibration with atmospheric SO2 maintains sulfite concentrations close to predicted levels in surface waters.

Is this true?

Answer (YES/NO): NO